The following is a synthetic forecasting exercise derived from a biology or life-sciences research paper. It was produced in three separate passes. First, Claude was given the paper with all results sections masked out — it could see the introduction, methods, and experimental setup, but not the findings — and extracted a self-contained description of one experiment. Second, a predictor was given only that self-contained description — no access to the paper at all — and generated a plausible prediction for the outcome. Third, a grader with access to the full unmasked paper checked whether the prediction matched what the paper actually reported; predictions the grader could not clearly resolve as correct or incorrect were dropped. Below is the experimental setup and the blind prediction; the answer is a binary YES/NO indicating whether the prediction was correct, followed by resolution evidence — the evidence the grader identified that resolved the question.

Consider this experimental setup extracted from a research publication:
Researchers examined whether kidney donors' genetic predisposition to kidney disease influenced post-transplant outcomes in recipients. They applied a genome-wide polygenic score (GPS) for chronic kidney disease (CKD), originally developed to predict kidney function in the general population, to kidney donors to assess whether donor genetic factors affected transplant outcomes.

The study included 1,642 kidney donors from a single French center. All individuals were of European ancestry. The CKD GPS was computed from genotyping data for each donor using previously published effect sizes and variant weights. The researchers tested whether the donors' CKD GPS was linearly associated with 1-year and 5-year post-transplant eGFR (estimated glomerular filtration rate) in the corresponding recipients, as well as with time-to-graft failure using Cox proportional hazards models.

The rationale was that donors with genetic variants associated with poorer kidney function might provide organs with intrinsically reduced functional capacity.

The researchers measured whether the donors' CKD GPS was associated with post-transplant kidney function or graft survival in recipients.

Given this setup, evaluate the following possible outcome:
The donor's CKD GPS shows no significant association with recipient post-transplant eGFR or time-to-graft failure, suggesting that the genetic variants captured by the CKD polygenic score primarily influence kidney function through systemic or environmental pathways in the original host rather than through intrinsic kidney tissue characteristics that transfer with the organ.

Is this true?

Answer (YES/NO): YES